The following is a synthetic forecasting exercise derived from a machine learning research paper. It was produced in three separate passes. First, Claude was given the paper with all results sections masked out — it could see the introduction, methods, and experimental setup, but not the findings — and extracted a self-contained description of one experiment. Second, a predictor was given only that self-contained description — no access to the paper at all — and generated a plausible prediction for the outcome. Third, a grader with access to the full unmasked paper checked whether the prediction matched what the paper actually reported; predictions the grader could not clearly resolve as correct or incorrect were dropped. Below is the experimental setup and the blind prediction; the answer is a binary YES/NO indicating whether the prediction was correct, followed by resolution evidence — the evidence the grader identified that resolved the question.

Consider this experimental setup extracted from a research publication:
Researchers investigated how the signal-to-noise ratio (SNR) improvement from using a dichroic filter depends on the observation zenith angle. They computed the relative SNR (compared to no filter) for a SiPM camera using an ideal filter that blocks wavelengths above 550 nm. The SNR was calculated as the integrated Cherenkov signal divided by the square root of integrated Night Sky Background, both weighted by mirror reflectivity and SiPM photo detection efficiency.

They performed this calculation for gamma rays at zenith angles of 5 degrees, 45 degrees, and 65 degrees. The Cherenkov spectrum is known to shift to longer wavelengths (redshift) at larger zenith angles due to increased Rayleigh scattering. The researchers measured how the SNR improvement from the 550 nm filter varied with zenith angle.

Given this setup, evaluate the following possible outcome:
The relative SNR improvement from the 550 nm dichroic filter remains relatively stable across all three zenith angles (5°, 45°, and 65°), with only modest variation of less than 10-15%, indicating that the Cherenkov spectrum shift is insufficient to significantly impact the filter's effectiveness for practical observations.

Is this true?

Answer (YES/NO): NO